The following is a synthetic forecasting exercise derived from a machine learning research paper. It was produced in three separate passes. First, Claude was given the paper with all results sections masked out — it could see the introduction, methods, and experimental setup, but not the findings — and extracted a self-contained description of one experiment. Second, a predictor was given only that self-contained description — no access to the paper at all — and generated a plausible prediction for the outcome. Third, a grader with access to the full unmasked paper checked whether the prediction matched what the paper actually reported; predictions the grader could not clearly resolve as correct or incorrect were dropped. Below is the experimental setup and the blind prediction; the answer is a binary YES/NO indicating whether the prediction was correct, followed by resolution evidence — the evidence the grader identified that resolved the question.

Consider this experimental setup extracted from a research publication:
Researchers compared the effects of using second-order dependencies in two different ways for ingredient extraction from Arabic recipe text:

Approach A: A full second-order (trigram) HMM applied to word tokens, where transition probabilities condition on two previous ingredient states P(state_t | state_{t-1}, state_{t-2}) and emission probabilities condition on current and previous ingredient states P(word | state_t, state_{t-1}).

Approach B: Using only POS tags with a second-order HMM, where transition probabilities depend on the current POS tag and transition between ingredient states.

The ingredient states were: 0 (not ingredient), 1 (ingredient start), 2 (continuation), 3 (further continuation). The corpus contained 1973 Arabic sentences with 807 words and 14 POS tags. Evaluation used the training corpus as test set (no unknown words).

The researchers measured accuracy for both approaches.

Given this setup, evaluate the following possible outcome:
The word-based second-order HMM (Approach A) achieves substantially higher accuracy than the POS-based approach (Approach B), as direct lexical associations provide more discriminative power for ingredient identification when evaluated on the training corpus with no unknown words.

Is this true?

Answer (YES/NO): YES